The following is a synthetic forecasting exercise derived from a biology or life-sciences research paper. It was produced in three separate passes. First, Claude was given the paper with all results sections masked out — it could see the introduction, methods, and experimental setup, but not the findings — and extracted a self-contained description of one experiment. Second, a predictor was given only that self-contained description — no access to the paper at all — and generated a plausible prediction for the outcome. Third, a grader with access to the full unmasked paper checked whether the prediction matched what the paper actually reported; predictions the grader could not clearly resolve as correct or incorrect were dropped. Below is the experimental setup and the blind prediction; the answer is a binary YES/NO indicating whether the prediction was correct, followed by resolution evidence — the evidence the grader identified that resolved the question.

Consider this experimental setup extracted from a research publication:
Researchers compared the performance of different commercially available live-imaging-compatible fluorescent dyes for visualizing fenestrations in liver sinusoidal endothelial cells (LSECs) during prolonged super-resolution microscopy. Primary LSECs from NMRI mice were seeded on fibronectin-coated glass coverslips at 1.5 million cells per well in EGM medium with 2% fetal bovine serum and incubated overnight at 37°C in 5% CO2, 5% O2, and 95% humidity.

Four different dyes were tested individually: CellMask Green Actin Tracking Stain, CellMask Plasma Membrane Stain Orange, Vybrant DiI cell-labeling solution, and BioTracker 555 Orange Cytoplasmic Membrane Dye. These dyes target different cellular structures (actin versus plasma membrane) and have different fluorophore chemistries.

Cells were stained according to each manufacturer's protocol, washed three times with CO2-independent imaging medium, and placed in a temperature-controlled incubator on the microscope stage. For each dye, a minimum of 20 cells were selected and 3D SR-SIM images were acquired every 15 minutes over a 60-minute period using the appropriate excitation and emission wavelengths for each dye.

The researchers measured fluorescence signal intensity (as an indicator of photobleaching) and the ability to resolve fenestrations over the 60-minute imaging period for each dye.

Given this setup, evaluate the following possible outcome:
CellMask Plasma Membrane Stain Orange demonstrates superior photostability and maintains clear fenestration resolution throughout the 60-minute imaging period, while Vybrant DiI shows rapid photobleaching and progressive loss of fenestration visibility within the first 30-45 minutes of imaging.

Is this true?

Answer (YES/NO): NO